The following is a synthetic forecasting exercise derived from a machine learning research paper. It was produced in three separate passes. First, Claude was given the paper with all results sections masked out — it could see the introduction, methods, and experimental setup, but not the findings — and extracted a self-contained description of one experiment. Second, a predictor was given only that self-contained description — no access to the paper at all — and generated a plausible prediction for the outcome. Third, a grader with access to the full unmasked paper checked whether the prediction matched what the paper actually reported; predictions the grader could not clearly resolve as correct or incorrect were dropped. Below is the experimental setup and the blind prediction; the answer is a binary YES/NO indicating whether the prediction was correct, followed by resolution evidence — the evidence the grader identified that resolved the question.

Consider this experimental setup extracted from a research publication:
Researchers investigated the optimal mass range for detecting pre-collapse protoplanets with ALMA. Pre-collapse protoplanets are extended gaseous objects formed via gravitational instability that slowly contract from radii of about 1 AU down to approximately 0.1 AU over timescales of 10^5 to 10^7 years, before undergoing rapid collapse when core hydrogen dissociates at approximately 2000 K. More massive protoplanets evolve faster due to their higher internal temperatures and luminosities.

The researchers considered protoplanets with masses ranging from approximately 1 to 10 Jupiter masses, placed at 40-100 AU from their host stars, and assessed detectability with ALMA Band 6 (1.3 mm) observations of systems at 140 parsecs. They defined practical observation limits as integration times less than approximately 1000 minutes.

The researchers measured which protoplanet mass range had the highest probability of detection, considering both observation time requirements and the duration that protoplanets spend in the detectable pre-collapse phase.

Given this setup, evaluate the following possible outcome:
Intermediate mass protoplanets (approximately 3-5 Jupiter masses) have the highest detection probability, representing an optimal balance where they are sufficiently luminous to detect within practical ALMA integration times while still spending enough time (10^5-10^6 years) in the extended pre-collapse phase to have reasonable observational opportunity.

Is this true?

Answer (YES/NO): YES